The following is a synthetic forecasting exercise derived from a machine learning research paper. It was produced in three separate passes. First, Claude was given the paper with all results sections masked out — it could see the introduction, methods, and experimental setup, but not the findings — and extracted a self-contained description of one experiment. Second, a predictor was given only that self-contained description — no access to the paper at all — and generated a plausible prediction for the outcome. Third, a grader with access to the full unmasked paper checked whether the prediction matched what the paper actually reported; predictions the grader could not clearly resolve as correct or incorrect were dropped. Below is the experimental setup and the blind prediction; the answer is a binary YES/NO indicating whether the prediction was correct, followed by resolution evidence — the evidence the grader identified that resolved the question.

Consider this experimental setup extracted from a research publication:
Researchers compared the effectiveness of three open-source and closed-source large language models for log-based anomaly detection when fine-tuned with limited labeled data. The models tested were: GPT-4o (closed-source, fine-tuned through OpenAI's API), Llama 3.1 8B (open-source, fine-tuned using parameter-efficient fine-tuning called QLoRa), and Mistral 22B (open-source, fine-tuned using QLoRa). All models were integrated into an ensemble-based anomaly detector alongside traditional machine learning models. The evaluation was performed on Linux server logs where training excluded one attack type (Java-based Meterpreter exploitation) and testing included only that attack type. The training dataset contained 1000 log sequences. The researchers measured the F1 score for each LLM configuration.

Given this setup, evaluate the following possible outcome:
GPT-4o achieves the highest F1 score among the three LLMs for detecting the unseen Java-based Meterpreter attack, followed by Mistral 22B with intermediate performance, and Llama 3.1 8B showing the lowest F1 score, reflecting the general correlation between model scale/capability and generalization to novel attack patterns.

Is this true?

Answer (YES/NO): YES